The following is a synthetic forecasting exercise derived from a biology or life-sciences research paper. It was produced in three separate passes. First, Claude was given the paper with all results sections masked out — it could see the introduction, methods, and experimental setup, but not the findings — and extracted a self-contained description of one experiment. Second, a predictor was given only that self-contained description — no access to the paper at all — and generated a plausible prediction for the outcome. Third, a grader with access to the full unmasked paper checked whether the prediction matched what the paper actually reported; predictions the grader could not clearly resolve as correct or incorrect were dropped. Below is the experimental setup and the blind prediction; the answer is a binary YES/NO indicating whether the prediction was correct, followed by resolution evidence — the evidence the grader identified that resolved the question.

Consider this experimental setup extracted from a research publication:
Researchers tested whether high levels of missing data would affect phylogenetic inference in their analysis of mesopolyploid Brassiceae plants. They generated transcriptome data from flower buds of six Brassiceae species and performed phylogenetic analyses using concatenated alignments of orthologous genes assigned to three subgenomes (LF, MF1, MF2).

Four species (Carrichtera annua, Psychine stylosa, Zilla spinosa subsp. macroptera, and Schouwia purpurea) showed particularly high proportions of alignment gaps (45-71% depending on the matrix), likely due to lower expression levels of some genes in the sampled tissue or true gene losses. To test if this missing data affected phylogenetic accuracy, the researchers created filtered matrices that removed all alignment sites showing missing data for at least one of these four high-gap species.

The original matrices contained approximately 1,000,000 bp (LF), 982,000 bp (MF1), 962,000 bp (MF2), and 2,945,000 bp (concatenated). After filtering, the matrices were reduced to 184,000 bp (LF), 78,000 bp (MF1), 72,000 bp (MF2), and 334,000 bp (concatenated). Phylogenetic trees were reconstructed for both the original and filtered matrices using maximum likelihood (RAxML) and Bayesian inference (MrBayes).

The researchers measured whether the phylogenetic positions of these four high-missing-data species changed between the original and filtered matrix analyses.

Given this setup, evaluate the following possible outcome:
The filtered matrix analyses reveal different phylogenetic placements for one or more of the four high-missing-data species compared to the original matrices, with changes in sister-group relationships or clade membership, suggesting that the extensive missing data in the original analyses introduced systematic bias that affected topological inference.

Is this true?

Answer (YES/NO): NO